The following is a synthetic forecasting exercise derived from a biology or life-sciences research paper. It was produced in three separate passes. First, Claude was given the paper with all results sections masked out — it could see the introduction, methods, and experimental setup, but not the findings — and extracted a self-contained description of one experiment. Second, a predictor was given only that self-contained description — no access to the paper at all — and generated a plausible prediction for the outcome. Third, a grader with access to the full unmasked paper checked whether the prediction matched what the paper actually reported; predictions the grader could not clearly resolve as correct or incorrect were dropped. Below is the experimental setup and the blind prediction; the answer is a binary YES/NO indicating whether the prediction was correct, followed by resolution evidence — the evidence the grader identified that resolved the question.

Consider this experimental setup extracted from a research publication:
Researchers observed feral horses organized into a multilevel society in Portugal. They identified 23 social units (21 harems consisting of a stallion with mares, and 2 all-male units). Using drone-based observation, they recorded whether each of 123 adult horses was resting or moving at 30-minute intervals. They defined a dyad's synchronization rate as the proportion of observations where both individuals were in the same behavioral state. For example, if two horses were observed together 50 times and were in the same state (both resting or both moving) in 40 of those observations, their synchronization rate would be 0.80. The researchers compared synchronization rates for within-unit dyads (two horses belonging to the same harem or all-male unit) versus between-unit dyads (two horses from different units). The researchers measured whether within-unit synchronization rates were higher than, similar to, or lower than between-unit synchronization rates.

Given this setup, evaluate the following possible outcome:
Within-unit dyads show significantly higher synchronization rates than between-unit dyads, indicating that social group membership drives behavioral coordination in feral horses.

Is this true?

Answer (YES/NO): YES